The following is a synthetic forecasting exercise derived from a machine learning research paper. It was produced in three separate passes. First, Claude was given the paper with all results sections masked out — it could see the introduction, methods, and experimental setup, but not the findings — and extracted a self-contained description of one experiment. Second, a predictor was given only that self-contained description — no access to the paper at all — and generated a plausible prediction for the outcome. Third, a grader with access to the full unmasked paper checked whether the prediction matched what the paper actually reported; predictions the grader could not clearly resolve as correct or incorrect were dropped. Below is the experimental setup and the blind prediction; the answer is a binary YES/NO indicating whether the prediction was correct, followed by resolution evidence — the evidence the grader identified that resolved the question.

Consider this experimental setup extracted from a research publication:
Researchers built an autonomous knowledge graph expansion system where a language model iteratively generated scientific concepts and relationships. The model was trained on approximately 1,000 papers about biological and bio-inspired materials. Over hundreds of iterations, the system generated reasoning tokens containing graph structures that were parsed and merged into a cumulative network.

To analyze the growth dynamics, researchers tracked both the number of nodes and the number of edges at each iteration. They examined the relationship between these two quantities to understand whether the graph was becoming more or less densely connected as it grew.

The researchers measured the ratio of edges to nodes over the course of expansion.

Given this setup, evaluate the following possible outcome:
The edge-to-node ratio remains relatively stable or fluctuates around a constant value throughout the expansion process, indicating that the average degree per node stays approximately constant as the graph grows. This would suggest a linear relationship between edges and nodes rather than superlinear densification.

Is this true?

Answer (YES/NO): NO